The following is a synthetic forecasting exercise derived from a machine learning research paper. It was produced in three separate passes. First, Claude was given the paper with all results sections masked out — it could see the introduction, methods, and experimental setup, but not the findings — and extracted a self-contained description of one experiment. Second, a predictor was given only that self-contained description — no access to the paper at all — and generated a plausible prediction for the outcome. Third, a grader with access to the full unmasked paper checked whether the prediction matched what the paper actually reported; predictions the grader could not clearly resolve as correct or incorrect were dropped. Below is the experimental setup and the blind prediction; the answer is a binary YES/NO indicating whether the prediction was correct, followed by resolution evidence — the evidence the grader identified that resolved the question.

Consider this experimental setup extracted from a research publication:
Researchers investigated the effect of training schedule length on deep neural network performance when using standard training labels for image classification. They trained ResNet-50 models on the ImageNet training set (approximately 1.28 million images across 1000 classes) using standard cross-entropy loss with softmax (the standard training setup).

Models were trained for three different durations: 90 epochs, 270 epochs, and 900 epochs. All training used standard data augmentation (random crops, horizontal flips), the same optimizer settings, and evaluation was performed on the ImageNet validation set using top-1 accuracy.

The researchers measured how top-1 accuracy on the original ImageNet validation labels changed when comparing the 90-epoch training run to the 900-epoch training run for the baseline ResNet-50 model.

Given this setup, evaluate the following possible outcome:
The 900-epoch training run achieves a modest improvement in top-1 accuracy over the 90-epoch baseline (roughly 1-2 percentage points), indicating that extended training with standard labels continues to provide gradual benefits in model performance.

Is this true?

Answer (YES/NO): NO